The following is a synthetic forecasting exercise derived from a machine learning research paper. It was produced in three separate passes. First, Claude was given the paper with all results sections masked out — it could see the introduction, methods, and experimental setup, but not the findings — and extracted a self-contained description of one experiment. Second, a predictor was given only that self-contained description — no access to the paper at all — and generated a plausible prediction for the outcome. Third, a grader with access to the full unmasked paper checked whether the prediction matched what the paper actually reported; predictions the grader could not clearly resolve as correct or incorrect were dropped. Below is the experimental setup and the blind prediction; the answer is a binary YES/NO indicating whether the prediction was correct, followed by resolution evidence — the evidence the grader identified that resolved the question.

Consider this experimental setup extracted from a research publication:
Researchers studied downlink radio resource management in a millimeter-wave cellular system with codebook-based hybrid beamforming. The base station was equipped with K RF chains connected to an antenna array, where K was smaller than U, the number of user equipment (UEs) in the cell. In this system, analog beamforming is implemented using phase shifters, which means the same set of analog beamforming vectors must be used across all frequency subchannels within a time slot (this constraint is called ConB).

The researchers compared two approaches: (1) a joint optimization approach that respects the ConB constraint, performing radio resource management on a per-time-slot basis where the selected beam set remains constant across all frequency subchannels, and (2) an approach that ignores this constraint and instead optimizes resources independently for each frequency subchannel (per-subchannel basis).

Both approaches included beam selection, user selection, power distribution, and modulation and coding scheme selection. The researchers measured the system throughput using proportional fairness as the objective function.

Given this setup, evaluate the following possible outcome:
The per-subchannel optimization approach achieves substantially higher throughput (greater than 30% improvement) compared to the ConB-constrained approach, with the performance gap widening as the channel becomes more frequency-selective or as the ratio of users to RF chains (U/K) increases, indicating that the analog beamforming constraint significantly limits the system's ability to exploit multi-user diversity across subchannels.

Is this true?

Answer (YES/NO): NO